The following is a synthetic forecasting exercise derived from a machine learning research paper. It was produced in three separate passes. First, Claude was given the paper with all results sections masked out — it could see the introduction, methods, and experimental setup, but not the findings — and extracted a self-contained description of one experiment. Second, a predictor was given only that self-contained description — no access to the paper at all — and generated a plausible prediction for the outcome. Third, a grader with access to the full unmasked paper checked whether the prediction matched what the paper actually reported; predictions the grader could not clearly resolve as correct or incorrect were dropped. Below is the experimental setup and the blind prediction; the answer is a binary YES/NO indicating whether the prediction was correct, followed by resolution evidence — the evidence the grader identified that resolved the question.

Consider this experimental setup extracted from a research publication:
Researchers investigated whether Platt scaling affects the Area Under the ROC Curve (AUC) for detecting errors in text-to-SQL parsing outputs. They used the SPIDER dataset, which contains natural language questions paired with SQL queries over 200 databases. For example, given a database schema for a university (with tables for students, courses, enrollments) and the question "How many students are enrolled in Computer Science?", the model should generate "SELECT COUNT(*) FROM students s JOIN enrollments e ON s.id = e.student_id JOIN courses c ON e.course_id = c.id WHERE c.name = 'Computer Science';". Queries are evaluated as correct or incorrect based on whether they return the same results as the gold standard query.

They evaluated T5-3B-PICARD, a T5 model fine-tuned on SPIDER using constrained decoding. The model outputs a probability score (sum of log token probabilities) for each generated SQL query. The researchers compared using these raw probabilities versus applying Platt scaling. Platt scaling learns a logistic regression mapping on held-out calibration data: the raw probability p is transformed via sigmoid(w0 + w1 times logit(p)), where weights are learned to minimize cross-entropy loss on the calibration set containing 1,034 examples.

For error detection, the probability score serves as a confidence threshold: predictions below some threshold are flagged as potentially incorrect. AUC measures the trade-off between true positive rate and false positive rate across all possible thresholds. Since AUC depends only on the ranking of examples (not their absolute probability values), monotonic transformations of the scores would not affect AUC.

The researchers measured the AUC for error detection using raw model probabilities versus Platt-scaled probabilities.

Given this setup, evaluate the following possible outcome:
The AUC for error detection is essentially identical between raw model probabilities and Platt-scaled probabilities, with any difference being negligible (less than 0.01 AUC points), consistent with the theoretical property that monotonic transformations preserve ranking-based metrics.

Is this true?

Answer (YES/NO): NO